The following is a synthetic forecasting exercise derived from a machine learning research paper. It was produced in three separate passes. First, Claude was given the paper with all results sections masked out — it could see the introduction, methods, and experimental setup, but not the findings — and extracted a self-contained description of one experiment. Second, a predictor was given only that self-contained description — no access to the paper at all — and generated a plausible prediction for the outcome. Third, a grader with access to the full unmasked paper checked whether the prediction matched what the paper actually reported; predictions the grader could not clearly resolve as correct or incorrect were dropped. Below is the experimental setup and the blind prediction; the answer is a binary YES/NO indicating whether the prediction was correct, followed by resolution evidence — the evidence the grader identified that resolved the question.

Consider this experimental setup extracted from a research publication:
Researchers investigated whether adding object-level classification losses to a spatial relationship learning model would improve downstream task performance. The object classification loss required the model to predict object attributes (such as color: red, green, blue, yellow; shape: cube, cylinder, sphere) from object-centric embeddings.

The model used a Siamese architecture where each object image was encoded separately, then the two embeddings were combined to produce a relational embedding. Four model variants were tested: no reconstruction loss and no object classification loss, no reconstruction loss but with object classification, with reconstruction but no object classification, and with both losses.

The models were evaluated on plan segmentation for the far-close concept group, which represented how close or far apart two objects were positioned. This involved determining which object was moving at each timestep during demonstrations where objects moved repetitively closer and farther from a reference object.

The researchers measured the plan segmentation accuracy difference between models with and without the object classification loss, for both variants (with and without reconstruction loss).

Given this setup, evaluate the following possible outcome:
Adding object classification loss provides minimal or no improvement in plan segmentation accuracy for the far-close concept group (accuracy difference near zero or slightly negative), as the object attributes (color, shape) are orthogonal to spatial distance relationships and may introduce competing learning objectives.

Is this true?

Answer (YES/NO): NO